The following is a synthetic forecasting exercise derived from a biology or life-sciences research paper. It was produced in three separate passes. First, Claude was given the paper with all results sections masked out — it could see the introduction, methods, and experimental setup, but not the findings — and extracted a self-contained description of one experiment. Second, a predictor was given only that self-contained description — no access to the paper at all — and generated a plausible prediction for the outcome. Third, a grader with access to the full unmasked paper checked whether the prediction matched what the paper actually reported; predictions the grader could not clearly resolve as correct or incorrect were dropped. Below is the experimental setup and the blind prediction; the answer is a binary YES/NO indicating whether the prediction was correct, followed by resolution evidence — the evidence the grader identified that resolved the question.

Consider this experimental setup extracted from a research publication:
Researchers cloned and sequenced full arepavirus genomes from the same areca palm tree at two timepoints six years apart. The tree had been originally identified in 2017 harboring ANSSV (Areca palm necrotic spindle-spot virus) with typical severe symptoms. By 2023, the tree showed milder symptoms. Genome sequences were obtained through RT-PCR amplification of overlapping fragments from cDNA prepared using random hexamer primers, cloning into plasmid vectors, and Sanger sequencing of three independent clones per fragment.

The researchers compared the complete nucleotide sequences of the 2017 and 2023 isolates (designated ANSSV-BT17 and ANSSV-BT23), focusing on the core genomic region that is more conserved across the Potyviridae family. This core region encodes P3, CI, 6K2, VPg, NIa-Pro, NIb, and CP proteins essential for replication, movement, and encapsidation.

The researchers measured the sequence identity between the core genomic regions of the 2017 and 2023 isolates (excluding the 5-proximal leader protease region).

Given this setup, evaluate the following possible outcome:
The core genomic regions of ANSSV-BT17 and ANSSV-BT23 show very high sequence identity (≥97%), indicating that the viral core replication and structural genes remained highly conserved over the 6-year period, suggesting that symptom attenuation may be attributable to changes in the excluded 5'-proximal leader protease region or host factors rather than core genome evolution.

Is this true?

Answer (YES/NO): YES